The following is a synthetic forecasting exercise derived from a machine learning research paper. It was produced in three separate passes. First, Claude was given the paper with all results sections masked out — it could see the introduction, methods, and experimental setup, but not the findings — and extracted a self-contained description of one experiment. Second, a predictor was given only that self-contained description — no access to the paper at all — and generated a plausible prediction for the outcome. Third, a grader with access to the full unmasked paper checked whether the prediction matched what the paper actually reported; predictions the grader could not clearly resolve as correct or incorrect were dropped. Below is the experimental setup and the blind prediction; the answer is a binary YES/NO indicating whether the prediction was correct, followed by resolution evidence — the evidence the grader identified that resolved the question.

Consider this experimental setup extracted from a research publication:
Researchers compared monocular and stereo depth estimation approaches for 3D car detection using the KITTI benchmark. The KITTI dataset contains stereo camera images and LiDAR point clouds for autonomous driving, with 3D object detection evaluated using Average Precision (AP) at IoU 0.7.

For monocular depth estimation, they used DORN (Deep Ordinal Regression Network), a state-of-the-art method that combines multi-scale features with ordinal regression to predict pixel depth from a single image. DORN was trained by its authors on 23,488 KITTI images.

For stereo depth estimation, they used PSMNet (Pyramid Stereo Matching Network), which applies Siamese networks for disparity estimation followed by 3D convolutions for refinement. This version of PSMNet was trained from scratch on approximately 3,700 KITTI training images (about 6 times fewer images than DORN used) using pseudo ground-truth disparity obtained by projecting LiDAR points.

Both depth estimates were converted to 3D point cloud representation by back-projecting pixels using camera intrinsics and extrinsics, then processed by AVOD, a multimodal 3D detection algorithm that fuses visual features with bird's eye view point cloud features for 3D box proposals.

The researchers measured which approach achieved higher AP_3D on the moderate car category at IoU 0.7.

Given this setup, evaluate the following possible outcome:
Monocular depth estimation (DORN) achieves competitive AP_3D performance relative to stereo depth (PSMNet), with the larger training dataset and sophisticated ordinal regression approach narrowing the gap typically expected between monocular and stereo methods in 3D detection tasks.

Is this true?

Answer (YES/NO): NO